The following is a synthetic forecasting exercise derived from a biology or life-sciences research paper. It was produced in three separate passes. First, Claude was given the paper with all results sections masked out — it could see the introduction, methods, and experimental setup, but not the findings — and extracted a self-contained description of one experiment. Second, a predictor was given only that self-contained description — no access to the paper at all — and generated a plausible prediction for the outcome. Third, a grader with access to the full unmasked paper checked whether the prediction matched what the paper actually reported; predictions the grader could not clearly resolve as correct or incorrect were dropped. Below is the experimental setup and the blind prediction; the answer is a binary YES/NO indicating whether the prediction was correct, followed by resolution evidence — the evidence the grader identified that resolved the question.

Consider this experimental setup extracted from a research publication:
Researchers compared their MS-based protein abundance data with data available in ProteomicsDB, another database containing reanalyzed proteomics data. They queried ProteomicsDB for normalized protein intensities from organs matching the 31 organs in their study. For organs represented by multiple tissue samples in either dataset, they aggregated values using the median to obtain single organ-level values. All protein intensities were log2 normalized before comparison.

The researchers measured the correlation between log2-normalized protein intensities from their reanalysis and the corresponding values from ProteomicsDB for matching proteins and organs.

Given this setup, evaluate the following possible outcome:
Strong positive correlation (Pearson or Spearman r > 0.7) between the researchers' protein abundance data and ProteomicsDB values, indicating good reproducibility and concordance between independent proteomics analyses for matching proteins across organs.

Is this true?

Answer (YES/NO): YES